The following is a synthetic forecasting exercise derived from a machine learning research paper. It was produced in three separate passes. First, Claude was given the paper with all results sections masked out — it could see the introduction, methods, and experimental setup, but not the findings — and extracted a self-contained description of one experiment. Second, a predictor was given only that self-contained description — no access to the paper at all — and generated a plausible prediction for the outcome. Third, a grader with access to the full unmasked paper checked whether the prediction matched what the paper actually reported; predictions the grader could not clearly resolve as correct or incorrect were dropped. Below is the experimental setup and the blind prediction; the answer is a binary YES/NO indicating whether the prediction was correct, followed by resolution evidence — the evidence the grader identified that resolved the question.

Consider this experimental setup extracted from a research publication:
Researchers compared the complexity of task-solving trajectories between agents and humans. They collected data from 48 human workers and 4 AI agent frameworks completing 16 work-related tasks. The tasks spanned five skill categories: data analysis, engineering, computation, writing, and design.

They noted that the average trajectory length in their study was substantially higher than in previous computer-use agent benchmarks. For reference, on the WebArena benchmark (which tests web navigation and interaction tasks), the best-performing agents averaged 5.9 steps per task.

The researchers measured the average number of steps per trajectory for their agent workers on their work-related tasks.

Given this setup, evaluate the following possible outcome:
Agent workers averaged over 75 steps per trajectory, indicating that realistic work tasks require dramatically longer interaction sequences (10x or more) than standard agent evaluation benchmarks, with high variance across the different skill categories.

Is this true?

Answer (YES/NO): NO